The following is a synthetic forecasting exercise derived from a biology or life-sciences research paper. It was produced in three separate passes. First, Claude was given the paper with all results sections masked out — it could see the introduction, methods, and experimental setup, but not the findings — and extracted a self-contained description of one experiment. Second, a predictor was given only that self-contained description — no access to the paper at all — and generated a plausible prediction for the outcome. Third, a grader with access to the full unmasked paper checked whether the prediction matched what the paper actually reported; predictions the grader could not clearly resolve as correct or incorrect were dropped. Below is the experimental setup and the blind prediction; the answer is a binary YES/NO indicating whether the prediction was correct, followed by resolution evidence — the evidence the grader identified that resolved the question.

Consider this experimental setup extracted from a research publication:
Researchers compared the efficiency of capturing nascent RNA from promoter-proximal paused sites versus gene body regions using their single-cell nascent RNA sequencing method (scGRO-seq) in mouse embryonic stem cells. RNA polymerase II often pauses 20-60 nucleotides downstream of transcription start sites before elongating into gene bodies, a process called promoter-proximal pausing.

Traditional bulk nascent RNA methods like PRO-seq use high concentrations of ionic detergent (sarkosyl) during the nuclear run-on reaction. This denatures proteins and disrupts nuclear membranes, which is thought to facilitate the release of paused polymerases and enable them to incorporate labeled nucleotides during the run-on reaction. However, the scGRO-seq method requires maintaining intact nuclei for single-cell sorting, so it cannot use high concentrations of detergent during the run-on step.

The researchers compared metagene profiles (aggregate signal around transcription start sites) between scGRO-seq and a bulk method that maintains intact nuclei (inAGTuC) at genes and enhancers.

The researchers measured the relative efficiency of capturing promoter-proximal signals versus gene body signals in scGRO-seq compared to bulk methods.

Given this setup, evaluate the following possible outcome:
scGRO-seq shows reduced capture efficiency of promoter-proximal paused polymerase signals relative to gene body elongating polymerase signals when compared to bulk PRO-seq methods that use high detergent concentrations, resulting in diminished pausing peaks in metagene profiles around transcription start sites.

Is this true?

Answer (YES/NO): YES